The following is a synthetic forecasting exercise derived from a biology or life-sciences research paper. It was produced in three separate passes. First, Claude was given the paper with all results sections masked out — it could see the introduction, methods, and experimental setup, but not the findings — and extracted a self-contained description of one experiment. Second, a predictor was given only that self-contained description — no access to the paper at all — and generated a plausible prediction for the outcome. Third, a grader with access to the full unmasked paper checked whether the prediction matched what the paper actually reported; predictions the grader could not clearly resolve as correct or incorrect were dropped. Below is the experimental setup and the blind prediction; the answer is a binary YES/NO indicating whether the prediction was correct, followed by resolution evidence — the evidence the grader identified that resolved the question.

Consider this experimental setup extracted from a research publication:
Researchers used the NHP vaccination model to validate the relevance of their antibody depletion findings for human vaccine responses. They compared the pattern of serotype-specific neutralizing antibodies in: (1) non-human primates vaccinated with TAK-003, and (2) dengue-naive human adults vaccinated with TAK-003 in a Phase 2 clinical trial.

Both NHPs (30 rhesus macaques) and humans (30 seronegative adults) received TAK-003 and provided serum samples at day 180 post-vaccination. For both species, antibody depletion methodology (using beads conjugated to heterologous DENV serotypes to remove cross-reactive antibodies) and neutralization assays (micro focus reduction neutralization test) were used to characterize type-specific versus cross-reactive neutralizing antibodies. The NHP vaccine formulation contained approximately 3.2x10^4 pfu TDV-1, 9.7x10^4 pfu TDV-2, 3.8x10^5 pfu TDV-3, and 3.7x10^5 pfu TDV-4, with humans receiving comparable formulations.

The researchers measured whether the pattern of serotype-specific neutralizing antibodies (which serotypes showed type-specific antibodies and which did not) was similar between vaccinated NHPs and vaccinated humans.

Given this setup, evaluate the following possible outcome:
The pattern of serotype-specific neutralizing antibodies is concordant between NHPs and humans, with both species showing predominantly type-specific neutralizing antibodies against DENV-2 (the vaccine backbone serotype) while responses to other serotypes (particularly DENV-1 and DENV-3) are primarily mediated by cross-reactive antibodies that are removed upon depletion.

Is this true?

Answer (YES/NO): YES